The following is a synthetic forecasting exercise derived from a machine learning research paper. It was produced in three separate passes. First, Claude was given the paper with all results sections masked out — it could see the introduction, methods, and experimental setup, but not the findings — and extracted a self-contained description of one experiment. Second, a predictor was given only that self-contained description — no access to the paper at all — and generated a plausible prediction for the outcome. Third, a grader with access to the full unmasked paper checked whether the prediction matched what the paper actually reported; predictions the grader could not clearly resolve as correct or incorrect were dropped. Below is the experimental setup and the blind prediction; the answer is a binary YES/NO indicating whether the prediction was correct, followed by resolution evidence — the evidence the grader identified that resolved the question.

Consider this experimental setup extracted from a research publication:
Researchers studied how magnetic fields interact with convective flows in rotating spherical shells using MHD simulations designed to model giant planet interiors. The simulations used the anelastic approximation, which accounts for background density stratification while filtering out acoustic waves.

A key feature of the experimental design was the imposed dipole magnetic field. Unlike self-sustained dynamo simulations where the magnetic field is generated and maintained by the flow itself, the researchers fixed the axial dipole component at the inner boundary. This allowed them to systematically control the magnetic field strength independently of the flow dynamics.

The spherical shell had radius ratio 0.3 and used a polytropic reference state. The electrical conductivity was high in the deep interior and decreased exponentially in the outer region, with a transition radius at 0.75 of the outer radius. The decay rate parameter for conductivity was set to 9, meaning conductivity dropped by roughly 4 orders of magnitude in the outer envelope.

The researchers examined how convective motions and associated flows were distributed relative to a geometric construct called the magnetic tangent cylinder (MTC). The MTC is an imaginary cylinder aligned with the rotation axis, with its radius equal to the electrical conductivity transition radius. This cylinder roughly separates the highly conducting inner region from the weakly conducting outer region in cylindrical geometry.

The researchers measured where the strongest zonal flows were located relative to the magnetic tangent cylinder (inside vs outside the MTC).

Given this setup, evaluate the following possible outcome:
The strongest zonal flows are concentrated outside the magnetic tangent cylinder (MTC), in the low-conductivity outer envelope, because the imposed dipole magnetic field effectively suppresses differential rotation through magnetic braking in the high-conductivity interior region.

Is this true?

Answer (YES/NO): YES